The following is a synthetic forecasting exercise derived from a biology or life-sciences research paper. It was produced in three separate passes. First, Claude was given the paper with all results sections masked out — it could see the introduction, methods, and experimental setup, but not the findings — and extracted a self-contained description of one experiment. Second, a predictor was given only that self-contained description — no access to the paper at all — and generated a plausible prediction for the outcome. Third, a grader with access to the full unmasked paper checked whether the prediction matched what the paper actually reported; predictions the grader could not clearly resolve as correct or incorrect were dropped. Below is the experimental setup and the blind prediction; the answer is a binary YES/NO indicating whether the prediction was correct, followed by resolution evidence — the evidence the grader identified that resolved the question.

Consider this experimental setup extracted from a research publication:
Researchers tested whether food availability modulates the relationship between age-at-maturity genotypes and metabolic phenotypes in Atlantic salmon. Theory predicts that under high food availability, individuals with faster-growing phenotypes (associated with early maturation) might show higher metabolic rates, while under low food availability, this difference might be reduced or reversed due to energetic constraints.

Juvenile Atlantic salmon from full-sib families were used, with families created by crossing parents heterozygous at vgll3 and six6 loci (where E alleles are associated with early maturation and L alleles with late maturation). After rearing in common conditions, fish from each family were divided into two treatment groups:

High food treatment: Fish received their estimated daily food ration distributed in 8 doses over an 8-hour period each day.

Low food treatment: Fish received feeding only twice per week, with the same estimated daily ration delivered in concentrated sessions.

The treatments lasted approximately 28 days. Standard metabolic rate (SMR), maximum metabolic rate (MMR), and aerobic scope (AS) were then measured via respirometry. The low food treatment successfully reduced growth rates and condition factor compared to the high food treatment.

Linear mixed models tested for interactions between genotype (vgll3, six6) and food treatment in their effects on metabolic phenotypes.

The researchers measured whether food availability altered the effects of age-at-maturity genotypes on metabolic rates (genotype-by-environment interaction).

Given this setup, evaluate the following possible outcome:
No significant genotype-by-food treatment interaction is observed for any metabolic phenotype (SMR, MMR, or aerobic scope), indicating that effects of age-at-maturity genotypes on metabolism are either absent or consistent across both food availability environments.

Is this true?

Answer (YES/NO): YES